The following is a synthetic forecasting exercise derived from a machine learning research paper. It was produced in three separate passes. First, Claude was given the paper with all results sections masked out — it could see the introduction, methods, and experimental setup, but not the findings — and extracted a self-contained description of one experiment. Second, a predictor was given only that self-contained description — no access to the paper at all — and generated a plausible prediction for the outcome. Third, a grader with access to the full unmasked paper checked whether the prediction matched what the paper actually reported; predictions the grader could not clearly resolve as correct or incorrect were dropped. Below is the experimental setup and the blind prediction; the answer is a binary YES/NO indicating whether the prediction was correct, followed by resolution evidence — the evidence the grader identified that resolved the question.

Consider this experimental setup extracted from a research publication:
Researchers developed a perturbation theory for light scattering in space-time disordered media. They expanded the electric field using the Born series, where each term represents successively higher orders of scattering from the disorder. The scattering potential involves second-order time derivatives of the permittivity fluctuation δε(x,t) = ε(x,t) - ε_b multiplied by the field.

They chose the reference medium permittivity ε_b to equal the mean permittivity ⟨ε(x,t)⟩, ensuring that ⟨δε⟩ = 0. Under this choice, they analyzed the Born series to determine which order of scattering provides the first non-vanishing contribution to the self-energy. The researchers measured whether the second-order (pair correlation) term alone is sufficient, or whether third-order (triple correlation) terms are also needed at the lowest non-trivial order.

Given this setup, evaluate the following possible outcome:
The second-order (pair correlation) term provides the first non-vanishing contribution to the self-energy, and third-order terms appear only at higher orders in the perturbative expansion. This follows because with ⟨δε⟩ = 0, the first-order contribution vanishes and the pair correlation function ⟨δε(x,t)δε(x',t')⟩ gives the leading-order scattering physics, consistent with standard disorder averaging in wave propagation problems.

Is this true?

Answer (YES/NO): YES